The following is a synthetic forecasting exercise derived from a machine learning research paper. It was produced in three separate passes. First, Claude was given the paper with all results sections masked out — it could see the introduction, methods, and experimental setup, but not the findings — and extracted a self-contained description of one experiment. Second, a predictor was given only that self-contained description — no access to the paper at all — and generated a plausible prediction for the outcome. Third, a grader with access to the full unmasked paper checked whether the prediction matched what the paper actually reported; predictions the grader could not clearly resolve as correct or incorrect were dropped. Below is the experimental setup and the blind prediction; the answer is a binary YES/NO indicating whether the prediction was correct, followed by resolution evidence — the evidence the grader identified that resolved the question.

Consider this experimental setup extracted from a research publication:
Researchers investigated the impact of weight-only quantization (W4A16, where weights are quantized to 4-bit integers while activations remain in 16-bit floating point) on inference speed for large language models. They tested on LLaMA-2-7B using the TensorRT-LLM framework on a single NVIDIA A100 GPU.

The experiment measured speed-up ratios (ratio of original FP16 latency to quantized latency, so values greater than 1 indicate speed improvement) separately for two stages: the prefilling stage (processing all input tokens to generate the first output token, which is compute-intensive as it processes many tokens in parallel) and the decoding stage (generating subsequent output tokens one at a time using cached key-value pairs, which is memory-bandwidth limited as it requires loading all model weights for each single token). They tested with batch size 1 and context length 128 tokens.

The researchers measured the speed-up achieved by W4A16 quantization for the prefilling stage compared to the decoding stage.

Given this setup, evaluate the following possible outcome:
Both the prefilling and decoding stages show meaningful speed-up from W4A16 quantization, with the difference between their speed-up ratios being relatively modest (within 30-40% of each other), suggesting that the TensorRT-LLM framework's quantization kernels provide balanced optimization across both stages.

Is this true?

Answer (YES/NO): NO